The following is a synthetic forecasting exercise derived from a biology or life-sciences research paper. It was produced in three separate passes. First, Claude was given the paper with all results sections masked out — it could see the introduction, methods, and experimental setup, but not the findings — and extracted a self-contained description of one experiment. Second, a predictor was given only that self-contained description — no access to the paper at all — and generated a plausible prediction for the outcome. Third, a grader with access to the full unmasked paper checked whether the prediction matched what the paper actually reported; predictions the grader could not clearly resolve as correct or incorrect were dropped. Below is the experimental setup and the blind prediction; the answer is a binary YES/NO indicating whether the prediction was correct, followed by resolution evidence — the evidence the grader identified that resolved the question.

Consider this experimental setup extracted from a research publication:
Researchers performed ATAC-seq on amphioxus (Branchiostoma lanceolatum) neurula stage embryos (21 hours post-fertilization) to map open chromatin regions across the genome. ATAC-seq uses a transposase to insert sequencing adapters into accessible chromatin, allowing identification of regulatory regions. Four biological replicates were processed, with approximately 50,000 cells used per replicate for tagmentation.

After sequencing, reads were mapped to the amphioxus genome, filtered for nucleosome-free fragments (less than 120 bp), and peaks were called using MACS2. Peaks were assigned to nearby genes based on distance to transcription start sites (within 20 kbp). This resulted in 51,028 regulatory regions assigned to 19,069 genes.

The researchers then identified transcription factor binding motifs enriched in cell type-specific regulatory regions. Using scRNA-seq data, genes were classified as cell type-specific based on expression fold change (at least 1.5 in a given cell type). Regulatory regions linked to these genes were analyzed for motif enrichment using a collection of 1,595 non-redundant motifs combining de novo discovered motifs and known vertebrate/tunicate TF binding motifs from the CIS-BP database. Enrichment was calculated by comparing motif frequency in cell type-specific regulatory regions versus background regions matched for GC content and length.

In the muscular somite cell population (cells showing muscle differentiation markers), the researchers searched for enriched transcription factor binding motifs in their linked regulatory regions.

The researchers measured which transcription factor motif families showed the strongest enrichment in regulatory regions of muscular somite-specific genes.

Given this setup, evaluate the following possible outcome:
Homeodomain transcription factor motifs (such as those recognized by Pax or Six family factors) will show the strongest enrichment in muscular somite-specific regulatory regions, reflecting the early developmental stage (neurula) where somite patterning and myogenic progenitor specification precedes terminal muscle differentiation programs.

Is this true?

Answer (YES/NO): NO